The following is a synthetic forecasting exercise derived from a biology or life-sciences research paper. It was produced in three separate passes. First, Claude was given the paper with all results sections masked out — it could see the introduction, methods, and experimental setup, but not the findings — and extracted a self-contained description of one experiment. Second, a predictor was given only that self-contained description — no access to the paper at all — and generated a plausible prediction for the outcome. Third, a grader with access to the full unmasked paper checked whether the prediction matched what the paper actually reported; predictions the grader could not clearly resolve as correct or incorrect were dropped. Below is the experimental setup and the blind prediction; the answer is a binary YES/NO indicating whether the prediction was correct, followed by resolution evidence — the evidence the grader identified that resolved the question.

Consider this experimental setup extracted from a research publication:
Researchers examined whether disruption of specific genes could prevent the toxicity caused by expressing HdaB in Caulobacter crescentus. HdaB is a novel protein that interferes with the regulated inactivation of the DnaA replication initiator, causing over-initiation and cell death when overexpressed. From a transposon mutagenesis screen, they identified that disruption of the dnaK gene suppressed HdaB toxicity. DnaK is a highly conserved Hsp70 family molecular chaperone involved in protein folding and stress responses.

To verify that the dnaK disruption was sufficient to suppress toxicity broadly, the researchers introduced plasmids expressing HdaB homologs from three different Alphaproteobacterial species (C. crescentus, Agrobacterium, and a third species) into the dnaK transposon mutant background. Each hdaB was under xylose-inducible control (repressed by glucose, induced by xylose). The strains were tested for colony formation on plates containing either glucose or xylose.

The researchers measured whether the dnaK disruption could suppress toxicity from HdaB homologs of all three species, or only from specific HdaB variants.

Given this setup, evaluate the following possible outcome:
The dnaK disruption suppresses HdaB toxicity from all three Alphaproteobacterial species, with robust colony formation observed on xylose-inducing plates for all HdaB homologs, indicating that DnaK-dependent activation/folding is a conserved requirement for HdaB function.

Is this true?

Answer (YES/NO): NO